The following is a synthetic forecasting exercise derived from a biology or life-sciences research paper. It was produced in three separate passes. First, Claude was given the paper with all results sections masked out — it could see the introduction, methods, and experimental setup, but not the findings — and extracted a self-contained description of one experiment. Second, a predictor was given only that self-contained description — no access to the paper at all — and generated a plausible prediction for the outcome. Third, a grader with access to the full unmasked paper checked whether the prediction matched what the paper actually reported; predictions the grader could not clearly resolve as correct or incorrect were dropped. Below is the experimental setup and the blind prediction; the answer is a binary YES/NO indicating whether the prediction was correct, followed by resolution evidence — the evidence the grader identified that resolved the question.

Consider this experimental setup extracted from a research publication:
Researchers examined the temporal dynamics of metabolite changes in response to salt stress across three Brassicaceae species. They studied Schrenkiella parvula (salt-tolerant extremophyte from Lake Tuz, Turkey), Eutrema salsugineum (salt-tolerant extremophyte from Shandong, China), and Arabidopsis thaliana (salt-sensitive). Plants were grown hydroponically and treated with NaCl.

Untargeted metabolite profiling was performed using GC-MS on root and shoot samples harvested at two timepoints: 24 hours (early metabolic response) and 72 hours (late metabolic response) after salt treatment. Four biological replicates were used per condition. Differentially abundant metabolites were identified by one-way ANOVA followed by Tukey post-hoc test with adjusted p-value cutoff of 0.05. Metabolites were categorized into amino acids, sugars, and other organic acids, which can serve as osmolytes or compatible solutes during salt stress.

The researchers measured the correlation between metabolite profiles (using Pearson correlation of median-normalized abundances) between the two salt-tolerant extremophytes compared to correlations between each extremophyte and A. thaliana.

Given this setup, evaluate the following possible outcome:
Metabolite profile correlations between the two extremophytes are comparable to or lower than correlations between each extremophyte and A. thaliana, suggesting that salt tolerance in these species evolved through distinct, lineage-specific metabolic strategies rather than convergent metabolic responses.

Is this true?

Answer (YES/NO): NO